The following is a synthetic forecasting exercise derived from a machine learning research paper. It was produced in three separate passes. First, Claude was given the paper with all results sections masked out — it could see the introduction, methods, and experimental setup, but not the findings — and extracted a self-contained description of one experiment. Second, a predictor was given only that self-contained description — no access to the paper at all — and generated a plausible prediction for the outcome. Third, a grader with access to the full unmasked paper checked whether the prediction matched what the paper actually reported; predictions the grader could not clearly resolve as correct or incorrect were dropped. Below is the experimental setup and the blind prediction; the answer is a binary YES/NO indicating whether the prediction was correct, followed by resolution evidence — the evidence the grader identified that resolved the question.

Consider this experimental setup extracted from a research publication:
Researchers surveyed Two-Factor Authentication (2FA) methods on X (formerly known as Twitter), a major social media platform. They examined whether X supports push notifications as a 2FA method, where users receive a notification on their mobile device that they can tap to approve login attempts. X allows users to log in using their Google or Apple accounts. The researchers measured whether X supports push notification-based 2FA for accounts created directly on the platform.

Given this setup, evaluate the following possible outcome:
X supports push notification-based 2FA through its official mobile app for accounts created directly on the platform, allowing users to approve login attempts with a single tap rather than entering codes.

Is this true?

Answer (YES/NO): NO